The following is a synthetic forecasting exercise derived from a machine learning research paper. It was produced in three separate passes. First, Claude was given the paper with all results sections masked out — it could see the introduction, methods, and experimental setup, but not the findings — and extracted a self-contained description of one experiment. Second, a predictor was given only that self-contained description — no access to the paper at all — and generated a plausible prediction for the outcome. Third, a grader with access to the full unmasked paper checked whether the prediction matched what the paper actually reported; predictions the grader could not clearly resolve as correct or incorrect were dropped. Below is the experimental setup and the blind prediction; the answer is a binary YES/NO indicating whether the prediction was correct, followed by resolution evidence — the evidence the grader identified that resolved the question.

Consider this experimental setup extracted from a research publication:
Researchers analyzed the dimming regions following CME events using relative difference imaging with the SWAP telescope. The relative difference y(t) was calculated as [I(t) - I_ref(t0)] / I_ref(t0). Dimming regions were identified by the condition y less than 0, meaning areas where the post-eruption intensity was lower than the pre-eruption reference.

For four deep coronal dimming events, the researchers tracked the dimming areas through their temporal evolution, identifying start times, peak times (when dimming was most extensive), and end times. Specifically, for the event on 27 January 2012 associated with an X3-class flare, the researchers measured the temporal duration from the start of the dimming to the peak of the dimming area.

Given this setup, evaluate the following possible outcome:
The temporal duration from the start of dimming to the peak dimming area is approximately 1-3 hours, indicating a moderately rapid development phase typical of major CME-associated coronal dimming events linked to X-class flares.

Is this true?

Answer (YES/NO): NO